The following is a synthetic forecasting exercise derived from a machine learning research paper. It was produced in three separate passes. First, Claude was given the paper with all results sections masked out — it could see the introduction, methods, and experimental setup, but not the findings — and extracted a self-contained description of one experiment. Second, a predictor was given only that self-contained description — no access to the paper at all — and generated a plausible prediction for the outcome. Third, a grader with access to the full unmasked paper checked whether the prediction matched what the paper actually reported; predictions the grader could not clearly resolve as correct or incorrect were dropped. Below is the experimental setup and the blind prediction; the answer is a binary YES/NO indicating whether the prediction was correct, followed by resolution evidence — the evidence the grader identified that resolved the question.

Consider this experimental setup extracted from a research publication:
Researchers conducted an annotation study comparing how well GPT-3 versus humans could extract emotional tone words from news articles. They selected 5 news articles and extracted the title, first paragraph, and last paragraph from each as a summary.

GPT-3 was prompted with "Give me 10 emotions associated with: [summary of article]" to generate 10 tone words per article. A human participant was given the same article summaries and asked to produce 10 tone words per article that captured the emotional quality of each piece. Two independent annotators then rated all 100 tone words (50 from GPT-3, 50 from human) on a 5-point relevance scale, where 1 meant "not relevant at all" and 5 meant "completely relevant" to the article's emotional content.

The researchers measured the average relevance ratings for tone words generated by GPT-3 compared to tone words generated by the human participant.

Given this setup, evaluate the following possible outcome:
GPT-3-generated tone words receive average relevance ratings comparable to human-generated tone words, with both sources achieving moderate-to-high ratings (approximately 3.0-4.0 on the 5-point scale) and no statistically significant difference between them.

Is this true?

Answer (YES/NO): NO